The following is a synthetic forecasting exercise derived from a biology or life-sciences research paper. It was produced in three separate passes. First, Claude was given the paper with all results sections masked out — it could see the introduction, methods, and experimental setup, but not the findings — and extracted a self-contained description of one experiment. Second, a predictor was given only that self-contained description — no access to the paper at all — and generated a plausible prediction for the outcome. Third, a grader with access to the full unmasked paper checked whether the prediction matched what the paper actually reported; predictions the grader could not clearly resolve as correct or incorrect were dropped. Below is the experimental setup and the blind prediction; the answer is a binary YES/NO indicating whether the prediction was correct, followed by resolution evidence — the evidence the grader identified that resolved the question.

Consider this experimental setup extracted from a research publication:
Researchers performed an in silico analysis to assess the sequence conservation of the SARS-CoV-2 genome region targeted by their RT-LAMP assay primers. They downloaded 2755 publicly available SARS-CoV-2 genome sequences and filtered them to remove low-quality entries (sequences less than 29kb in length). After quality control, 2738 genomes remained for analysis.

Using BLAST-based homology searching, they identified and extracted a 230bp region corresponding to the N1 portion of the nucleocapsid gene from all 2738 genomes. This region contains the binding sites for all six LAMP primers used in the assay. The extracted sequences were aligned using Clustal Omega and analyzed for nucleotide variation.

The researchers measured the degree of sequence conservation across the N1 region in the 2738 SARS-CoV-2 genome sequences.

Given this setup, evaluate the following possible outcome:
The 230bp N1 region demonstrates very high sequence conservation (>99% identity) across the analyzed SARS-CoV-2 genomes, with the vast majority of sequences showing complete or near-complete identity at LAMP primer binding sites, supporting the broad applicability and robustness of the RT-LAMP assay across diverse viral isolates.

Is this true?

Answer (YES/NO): YES